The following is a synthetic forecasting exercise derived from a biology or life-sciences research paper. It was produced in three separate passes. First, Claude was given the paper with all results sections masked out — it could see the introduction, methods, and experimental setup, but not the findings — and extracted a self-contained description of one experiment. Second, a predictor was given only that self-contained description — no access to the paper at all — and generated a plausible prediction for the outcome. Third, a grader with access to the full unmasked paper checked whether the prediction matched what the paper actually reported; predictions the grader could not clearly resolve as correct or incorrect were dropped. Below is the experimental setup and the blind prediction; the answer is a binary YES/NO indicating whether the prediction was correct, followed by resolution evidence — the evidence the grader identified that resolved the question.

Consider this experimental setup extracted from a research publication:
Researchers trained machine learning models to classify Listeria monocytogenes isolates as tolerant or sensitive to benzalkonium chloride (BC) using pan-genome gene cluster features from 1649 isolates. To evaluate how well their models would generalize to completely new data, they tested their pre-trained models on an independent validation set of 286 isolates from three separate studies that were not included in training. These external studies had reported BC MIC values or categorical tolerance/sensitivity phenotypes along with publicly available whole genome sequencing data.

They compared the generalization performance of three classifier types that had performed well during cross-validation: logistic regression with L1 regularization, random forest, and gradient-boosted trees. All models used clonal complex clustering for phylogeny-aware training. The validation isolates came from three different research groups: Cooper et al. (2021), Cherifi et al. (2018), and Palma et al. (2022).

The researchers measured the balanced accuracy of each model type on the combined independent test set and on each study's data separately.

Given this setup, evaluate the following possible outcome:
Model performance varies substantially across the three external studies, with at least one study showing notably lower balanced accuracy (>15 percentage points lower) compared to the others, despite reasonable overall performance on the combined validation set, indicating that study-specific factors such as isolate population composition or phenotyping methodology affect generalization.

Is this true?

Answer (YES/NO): NO